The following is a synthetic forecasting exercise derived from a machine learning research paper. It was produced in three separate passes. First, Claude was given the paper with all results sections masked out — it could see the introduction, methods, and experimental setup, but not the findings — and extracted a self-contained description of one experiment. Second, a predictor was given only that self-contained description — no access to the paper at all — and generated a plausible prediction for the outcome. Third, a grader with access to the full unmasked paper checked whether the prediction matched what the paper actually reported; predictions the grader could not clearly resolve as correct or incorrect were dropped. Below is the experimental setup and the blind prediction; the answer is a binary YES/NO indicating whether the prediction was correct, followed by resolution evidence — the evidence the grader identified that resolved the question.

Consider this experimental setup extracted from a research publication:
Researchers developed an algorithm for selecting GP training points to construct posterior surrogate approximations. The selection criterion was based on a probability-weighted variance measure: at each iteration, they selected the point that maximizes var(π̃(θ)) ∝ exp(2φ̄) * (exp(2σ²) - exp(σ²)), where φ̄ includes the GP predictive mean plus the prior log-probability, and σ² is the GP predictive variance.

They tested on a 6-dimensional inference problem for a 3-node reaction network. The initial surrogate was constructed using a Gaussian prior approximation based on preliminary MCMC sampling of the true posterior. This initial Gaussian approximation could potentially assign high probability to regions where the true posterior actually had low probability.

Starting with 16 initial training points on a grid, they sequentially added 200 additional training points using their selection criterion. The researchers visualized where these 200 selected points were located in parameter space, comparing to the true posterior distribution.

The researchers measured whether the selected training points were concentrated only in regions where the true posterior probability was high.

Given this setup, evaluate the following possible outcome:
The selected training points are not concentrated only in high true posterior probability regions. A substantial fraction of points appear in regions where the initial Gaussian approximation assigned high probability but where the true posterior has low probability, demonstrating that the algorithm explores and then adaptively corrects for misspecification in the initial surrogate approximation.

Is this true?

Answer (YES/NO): YES